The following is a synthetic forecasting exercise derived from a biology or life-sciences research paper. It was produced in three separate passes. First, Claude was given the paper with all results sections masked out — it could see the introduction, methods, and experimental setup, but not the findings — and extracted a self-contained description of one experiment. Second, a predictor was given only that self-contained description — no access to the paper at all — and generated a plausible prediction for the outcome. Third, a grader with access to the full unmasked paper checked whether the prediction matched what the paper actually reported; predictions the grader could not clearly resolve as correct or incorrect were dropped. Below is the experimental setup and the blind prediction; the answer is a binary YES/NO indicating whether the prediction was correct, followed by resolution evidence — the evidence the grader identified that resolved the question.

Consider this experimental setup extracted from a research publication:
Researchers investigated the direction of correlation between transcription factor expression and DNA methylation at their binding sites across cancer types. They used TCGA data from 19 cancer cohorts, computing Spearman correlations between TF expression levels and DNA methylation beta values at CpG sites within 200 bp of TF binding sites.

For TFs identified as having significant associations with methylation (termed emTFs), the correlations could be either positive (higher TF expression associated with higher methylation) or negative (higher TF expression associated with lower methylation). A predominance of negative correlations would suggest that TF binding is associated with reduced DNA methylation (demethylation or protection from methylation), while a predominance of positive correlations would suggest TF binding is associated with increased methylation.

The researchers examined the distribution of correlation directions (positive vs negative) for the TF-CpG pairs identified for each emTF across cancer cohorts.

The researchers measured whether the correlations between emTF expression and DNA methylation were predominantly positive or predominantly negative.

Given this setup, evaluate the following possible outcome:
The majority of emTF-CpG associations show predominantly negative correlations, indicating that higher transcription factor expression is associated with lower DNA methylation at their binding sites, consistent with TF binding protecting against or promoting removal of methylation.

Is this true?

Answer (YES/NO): YES